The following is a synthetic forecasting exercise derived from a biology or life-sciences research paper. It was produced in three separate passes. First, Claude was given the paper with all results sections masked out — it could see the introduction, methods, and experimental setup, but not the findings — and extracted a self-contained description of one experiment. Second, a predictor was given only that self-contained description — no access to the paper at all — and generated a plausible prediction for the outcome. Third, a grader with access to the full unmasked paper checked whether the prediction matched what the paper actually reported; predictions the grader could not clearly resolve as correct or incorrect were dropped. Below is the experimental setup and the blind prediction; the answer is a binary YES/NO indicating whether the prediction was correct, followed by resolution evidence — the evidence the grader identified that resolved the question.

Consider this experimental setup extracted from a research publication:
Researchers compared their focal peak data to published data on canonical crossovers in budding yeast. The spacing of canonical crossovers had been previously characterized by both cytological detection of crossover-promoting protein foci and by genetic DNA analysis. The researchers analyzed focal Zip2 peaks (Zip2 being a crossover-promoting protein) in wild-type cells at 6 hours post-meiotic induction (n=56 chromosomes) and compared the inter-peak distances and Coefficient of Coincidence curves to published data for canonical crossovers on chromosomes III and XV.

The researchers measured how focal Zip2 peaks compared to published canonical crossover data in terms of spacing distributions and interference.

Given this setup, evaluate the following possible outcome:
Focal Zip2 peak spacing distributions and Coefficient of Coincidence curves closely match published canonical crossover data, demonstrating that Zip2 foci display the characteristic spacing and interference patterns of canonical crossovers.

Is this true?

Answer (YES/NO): YES